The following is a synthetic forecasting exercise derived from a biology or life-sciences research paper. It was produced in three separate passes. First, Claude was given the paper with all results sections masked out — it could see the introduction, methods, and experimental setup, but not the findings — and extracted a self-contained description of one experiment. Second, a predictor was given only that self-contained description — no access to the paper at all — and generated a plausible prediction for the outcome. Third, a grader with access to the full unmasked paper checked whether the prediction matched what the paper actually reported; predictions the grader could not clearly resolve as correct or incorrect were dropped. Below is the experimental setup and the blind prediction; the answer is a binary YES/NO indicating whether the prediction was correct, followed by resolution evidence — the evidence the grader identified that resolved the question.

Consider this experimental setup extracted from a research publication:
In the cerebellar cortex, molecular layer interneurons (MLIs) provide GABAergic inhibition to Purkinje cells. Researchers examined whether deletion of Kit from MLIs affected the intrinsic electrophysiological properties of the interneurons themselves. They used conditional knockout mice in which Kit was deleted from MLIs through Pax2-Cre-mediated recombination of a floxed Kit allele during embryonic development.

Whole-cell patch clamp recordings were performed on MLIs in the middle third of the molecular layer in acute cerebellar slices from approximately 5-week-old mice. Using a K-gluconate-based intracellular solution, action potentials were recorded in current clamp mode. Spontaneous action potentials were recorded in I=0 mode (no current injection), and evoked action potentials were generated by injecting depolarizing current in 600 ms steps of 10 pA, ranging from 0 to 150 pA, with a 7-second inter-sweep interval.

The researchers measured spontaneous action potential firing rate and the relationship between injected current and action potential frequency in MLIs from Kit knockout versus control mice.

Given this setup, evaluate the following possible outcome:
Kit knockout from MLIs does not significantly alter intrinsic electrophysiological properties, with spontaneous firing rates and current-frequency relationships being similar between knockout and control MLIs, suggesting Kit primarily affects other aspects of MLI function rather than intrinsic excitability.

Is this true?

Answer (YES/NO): YES